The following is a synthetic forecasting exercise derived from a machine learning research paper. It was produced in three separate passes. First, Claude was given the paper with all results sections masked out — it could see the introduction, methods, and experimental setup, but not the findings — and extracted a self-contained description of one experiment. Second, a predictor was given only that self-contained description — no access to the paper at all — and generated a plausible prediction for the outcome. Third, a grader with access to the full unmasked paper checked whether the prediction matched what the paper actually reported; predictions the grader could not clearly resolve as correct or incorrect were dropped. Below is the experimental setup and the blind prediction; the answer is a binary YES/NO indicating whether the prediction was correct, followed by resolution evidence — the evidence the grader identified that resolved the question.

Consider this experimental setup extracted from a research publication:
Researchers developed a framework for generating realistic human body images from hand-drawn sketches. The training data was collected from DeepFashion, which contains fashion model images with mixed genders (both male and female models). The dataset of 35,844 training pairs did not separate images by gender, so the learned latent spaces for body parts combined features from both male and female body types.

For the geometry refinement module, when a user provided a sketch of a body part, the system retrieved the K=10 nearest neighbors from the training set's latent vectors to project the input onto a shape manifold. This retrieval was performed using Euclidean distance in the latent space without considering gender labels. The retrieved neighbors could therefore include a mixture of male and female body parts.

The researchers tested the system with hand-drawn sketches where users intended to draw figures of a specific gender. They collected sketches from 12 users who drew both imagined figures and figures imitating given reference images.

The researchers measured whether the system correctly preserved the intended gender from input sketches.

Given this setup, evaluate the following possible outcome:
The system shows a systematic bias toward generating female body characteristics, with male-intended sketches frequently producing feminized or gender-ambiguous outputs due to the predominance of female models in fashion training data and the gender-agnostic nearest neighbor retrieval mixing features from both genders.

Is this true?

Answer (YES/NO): NO